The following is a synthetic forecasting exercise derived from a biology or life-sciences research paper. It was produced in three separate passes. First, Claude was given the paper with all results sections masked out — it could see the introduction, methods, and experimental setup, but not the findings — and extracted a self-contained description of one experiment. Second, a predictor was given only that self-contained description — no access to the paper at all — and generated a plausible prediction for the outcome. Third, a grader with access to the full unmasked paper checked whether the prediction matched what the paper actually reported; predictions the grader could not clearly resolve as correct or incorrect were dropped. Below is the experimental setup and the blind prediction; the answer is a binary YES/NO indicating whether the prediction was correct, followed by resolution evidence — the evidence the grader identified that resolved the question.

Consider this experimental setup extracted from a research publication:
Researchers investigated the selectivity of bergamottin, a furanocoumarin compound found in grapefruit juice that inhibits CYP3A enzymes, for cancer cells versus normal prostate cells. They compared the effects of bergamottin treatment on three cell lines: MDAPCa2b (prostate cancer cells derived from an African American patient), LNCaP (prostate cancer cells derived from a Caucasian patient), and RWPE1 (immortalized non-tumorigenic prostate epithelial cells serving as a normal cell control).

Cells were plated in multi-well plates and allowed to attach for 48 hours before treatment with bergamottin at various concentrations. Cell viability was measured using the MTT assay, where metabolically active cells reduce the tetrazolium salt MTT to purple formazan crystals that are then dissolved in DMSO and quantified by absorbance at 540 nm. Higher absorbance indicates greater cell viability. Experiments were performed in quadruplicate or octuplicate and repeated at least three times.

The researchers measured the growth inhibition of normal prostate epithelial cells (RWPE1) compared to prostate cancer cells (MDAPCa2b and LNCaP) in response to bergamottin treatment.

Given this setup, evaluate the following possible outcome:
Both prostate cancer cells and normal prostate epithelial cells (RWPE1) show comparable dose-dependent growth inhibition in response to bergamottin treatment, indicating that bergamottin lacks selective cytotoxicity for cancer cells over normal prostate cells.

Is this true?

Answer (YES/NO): NO